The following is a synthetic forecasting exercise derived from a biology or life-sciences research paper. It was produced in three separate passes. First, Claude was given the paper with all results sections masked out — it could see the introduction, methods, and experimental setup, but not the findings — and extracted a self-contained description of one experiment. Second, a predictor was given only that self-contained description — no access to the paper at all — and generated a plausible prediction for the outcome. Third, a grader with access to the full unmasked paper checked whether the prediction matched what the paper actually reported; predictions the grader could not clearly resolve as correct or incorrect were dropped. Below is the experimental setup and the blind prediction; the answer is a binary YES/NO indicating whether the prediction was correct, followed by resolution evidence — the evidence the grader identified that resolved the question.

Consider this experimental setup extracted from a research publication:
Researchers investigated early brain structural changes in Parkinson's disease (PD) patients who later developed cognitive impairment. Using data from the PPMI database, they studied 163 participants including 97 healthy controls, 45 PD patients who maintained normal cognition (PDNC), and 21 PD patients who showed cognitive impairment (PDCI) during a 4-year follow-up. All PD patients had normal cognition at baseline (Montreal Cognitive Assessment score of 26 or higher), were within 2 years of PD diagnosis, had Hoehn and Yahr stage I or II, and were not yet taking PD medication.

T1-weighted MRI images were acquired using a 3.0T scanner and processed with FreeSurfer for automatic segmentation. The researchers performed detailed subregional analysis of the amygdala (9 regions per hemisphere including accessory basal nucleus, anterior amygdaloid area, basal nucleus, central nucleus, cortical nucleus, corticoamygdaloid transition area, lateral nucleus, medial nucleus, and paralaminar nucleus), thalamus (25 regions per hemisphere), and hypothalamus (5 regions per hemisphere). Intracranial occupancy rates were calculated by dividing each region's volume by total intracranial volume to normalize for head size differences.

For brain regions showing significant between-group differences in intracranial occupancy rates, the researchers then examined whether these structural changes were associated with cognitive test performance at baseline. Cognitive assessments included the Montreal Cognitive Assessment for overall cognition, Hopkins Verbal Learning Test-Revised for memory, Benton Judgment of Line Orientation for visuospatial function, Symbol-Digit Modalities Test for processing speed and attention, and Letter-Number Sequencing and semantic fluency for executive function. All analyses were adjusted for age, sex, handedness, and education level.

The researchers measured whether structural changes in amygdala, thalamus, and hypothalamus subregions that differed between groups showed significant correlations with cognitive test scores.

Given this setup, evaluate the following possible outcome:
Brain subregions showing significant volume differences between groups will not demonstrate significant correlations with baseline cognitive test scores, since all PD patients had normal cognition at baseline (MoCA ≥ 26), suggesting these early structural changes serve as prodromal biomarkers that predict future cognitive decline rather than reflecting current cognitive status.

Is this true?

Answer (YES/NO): YES